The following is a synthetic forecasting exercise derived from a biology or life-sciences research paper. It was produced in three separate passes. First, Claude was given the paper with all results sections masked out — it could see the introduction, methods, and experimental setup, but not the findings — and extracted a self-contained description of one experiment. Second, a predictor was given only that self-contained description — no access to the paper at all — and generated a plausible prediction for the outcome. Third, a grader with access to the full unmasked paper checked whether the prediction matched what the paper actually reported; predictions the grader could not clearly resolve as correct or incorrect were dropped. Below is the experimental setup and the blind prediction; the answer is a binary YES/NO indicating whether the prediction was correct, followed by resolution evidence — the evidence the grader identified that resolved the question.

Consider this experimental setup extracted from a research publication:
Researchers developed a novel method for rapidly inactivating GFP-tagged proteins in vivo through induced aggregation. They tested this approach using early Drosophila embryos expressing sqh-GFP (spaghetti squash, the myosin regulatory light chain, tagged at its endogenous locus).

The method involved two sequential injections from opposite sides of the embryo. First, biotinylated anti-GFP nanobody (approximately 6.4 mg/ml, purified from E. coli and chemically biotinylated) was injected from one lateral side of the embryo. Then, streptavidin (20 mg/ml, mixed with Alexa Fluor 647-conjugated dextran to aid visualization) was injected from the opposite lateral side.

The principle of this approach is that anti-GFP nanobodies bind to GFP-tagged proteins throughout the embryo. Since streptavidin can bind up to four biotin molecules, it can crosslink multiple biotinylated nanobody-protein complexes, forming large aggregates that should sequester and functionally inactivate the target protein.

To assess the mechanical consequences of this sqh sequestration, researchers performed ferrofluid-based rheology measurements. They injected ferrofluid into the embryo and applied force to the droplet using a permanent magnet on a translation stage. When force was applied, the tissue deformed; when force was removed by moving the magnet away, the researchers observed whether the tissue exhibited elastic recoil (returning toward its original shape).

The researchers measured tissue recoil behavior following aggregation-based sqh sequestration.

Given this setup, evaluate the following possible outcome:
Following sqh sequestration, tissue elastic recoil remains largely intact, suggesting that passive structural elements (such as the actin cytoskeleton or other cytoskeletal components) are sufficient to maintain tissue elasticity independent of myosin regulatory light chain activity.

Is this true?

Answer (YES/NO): YES